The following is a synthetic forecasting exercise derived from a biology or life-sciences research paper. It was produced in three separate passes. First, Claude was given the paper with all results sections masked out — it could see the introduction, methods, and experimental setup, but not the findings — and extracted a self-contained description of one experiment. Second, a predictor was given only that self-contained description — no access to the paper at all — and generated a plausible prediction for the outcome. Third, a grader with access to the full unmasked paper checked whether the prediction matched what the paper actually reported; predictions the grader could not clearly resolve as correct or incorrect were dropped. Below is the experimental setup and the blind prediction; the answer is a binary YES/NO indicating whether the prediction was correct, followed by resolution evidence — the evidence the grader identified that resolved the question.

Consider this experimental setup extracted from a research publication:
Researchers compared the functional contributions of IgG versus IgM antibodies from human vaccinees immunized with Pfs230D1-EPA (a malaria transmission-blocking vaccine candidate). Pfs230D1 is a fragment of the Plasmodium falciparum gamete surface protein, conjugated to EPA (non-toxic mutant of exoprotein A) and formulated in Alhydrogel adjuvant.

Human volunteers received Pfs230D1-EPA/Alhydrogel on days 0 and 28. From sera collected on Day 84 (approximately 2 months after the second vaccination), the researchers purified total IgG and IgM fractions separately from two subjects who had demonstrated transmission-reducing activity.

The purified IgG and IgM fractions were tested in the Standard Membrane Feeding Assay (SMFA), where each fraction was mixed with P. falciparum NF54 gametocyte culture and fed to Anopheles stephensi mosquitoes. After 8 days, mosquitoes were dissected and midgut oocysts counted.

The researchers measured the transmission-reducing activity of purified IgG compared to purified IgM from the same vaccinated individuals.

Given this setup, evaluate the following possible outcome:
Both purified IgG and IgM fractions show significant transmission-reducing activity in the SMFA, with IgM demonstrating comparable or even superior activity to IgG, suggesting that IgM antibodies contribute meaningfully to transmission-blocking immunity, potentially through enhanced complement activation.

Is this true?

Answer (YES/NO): NO